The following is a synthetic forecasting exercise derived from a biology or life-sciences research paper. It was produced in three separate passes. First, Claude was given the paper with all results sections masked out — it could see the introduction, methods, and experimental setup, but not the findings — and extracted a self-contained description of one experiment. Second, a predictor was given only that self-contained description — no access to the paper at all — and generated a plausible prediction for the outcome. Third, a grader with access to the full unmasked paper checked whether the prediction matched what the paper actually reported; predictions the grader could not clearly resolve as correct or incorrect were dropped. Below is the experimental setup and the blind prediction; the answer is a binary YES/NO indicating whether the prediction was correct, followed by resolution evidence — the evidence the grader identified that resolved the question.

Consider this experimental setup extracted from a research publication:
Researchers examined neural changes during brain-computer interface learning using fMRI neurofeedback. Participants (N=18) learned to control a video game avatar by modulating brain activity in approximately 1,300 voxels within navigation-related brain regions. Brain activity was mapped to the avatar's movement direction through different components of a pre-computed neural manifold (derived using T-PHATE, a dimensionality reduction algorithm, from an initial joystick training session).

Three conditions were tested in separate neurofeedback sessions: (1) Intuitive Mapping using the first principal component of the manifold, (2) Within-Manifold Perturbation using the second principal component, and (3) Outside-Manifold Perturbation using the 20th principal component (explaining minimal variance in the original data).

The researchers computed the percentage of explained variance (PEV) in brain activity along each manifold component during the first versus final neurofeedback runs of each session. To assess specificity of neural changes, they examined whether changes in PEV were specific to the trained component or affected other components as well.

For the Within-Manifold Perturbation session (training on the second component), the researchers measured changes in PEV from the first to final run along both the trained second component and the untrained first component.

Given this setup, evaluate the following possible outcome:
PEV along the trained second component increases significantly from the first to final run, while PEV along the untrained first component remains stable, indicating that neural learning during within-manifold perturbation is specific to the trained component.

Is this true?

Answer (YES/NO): YES